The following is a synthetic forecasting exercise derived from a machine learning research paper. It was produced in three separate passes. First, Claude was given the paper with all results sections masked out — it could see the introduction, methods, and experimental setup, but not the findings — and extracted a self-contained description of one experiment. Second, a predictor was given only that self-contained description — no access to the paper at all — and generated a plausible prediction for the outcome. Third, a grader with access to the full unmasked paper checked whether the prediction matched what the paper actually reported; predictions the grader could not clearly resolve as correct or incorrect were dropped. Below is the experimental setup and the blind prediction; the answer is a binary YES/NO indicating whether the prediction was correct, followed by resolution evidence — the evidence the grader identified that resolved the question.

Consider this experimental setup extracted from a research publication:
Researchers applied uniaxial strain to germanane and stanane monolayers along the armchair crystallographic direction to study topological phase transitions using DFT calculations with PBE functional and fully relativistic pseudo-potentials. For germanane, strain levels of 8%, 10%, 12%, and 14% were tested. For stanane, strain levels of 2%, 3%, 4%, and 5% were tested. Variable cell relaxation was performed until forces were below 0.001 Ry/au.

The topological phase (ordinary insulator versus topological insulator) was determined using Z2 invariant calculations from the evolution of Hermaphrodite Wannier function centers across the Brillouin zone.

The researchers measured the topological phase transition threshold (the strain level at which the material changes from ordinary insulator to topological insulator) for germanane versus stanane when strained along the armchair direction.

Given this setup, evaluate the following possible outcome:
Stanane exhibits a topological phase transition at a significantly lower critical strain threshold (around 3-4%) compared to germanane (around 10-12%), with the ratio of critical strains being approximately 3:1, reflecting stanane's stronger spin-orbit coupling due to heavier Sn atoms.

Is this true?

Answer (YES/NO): NO